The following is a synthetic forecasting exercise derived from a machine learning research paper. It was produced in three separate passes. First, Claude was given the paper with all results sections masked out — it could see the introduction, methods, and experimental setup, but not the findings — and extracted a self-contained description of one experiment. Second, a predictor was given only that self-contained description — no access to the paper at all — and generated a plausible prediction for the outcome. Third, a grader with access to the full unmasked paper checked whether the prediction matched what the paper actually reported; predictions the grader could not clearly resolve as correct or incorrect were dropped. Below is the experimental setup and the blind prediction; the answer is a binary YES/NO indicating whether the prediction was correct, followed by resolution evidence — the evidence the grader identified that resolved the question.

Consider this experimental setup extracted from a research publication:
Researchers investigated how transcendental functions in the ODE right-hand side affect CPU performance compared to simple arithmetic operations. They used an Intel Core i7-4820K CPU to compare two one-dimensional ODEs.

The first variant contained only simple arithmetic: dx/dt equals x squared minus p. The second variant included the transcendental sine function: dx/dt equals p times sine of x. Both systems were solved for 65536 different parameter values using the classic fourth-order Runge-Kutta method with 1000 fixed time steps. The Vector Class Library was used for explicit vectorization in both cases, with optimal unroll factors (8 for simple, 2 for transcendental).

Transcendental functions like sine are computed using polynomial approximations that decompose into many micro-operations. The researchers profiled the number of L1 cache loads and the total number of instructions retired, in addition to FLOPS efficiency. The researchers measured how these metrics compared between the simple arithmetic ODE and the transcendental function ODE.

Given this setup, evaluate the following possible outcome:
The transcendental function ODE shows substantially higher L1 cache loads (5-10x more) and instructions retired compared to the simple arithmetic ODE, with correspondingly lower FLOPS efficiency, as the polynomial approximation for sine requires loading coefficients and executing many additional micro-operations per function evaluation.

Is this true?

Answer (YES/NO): NO